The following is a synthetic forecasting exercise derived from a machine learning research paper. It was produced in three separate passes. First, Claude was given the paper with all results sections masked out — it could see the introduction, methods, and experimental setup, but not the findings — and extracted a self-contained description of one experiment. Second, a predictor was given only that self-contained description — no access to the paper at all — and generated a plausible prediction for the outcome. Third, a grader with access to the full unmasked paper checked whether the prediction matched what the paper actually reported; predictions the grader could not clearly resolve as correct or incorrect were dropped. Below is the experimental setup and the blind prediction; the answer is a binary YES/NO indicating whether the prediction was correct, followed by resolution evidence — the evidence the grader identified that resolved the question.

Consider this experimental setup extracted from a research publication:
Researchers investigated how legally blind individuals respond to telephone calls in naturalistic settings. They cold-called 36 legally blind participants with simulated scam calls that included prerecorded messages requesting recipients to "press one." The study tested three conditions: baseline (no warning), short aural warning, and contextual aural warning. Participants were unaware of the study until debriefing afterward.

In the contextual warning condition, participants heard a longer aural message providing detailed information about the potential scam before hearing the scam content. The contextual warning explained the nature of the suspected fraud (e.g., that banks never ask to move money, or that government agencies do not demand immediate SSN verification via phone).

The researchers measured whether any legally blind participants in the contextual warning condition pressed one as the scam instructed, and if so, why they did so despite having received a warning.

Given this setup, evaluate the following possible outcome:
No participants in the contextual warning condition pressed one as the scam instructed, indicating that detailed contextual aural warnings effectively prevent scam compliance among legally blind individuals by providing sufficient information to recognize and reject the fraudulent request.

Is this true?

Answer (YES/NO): NO